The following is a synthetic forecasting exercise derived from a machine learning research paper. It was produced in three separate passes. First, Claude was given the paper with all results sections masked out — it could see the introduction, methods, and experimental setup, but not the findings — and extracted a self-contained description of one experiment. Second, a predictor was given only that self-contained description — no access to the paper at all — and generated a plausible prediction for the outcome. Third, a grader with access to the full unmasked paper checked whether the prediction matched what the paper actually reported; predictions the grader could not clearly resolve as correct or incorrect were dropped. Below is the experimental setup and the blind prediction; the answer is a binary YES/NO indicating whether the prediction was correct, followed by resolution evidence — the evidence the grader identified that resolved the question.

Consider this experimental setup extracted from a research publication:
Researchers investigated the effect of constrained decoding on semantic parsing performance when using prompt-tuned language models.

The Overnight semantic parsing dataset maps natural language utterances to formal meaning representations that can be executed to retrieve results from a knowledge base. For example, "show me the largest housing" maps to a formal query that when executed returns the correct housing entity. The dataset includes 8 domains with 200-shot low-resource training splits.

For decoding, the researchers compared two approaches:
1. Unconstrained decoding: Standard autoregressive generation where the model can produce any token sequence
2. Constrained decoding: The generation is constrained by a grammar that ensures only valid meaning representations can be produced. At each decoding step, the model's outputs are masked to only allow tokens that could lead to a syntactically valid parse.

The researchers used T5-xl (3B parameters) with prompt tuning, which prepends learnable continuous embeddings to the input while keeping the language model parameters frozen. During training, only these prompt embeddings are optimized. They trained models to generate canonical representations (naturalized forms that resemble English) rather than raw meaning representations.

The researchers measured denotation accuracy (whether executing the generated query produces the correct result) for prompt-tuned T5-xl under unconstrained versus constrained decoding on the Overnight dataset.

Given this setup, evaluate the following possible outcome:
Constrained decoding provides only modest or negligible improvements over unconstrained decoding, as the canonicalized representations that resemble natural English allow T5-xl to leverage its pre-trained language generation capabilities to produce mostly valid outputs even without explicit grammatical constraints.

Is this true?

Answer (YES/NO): YES